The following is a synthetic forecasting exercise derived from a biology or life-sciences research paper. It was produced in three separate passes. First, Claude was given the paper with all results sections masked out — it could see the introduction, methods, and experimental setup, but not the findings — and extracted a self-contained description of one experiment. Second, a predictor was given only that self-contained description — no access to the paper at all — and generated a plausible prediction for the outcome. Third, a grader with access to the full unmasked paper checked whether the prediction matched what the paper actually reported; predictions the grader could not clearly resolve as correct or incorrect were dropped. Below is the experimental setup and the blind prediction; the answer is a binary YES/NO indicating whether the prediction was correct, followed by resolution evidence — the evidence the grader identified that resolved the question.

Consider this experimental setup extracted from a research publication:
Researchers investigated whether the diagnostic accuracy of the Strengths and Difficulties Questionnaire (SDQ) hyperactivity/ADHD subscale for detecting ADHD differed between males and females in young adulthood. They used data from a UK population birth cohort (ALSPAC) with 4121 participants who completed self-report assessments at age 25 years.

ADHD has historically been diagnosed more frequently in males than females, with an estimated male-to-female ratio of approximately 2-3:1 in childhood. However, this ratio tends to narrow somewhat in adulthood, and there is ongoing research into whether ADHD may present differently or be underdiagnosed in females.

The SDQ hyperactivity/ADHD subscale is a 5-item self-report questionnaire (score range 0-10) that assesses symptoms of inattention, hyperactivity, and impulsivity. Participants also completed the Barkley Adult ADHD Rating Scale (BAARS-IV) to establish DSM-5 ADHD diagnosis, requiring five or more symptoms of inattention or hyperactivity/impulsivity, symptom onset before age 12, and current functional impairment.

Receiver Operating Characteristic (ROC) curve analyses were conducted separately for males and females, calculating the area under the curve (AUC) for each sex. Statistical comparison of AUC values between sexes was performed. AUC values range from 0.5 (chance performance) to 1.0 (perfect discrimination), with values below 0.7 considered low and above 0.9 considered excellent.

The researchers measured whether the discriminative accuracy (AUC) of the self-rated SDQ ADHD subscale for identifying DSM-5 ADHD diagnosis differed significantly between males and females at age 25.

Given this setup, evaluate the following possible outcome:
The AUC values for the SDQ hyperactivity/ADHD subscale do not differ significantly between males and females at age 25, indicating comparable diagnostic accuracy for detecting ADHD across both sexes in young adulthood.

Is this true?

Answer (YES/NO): YES